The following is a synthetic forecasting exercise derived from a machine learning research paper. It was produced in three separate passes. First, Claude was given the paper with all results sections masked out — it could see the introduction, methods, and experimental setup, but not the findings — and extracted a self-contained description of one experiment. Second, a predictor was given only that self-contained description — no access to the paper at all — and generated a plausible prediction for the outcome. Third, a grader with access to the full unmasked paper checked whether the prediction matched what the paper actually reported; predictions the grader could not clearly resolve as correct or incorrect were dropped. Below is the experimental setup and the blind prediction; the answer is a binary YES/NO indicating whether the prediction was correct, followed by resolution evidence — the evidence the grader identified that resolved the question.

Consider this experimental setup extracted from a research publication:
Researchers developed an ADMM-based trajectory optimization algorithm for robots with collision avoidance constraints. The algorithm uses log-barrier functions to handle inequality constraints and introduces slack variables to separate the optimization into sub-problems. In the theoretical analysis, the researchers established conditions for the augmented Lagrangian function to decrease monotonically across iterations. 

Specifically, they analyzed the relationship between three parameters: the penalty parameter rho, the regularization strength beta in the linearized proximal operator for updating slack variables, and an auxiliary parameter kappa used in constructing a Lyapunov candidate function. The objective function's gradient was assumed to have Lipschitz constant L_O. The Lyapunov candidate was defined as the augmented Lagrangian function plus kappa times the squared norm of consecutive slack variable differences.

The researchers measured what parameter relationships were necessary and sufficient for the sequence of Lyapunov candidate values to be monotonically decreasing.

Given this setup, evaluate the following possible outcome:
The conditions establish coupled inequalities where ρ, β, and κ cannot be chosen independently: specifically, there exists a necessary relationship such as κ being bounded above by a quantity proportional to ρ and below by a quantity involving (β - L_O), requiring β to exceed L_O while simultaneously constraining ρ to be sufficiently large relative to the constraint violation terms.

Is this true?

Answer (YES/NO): NO